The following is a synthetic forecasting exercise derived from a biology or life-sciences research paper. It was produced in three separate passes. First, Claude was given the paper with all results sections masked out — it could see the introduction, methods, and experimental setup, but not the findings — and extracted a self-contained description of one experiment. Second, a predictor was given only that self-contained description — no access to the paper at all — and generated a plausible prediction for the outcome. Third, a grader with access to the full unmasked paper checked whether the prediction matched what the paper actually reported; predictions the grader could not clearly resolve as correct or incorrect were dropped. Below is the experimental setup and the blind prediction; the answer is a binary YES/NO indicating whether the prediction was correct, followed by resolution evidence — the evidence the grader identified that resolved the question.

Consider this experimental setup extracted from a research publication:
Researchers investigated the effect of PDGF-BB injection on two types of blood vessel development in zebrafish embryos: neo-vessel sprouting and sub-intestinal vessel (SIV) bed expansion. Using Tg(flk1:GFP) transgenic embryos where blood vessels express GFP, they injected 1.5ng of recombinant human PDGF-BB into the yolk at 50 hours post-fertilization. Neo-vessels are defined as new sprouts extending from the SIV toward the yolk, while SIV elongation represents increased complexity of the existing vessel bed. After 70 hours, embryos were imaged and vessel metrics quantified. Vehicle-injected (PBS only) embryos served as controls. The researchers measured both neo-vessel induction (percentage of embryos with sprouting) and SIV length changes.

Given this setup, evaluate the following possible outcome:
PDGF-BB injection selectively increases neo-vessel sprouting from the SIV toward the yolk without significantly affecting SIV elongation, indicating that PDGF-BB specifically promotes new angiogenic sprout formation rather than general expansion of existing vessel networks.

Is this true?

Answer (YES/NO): NO